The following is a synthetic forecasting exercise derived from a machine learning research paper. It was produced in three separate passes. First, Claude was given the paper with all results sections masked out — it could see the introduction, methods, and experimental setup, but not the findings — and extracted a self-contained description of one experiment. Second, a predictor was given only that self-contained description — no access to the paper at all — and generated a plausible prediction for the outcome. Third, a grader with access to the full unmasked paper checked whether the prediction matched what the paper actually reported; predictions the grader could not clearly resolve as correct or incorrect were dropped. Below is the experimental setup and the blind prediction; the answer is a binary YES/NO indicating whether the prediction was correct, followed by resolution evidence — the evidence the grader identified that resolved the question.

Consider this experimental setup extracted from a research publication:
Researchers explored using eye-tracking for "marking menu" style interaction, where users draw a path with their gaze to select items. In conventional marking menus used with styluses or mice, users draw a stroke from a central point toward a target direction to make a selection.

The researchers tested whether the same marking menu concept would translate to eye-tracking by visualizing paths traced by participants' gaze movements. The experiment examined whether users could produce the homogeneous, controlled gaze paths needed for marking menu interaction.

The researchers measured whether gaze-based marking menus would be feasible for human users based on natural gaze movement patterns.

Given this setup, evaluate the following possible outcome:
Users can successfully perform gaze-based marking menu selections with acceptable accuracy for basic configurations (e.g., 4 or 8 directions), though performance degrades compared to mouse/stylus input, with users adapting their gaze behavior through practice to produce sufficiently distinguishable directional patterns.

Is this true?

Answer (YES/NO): NO